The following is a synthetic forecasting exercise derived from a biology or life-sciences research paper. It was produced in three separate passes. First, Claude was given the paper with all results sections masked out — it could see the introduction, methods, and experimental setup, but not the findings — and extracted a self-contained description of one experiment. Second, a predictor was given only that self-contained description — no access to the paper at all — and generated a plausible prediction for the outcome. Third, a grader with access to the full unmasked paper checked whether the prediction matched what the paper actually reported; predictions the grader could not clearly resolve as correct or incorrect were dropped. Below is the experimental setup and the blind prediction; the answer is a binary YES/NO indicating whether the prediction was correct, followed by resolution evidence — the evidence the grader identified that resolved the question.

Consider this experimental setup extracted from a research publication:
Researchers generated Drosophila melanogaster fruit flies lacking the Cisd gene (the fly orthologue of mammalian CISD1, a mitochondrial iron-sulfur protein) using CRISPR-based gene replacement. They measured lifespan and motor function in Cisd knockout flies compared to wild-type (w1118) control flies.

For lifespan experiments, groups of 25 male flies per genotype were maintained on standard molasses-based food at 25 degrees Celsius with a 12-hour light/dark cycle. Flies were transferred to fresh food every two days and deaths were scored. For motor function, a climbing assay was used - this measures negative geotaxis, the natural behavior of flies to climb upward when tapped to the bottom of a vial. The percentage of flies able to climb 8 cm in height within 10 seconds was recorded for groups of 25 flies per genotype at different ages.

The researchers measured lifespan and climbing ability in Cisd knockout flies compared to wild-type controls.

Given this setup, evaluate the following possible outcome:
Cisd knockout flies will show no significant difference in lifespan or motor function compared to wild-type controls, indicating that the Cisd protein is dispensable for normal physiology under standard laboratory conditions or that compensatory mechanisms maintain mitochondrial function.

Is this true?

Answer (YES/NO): NO